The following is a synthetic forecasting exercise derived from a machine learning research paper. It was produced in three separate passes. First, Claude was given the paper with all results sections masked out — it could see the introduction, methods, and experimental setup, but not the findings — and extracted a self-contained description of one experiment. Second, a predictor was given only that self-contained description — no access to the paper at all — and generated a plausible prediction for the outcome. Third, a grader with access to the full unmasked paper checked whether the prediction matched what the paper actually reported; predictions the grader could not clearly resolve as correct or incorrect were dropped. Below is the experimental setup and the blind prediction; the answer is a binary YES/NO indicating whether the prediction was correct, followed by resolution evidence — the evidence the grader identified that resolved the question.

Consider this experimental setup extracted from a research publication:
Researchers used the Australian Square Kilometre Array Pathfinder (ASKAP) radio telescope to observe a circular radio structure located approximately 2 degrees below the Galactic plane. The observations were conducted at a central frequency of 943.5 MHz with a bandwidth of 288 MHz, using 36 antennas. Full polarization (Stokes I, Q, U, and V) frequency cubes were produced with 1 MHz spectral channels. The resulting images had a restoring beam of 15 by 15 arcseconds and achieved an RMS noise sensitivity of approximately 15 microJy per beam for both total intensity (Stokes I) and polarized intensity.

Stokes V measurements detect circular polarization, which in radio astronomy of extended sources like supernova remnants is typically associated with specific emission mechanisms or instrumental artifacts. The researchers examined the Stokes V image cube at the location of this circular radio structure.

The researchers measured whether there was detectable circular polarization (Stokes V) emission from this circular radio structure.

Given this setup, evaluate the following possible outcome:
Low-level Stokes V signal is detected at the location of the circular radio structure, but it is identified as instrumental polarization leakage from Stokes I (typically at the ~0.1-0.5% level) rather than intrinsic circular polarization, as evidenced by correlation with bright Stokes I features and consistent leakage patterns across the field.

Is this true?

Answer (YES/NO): NO